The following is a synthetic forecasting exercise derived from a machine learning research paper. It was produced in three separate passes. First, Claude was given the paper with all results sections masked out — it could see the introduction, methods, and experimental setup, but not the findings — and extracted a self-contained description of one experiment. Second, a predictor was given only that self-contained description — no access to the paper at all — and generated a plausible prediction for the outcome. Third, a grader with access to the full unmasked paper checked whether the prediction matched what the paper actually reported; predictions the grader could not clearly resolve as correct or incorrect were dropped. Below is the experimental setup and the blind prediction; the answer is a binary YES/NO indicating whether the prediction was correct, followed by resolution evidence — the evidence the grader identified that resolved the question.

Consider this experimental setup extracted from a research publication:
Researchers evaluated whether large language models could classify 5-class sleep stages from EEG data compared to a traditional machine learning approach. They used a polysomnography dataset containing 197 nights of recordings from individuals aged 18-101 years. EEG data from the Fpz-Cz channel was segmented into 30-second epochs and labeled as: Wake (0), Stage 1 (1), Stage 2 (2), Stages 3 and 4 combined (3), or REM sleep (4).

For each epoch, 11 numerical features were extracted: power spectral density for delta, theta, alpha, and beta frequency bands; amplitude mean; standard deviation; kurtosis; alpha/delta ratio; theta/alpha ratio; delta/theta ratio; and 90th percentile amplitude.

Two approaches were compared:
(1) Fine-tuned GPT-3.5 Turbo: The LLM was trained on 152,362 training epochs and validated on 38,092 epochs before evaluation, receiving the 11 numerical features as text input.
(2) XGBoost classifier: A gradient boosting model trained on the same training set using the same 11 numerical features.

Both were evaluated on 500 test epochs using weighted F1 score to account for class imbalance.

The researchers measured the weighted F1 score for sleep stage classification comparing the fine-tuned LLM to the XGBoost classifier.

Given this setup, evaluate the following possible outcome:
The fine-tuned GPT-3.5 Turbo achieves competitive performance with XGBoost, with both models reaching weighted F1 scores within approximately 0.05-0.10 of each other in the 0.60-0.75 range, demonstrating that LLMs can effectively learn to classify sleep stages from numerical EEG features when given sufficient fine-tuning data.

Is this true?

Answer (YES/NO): NO